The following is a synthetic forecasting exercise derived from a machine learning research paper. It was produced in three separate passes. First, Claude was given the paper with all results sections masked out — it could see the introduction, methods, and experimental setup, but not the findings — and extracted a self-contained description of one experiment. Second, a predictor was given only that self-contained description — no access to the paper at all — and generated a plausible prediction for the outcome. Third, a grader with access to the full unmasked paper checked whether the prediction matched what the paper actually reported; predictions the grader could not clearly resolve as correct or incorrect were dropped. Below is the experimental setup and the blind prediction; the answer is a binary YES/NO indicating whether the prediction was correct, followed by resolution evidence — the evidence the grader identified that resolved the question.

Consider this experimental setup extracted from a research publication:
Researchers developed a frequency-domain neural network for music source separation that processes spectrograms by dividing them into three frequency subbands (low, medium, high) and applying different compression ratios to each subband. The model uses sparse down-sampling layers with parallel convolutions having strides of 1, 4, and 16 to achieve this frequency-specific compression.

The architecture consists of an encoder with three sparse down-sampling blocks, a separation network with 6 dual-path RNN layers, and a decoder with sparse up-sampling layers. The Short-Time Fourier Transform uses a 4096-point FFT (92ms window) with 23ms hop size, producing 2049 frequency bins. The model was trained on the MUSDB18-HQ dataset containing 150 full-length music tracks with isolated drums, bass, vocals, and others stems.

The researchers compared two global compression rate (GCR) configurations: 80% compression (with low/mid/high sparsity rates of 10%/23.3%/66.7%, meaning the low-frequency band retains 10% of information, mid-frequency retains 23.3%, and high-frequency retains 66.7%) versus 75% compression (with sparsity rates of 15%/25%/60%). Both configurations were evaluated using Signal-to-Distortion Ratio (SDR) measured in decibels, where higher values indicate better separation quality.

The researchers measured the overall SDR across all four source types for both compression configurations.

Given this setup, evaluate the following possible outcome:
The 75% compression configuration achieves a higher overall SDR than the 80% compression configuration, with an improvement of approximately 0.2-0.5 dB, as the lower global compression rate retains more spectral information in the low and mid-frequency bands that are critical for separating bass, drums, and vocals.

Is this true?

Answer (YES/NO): NO